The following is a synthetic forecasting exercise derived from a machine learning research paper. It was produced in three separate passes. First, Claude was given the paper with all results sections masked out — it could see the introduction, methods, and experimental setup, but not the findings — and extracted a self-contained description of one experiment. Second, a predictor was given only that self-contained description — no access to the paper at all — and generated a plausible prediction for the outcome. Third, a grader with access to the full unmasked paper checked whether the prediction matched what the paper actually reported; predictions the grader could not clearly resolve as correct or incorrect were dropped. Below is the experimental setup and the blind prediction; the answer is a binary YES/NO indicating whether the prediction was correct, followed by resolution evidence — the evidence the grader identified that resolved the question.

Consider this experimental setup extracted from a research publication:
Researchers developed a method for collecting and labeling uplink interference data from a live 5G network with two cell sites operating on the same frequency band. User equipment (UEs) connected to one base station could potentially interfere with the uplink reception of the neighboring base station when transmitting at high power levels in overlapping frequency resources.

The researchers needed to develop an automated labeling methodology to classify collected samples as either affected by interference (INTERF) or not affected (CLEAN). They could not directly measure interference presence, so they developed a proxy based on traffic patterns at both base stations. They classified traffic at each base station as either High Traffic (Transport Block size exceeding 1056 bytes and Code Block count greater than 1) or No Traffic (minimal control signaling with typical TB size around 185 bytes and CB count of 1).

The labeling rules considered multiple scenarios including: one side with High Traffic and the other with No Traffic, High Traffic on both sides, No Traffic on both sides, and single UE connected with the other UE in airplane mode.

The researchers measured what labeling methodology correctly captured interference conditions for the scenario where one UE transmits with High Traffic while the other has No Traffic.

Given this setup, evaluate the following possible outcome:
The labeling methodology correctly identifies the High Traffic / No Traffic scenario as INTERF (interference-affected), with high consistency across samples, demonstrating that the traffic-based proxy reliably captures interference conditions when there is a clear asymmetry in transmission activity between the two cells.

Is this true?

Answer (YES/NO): YES